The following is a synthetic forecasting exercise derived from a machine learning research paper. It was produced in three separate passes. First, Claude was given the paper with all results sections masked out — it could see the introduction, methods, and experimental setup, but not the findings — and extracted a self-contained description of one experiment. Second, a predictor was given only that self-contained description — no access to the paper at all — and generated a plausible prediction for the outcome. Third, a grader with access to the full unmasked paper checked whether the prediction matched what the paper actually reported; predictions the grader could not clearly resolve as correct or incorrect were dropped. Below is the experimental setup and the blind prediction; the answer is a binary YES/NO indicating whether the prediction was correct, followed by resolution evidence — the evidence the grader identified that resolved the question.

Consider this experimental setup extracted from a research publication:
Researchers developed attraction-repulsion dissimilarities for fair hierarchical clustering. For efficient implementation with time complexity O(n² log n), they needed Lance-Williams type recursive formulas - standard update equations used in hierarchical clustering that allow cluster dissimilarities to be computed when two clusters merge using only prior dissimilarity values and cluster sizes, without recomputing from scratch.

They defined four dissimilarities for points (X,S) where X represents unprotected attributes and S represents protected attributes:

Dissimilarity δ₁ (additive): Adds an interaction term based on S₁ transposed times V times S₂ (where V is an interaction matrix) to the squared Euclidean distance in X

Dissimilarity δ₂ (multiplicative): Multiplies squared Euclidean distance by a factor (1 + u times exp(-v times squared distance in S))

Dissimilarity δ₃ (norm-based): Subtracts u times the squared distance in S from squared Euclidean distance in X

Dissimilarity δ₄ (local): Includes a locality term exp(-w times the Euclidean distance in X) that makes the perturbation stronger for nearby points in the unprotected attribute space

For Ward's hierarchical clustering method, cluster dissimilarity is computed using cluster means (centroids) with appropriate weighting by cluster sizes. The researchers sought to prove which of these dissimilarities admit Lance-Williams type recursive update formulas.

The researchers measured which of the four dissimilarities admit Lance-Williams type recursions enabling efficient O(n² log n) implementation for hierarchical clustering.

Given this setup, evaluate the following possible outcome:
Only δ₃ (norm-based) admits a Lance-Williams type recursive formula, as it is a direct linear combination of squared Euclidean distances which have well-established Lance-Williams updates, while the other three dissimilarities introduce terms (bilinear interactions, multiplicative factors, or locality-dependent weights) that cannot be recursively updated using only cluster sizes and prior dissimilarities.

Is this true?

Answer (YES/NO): NO